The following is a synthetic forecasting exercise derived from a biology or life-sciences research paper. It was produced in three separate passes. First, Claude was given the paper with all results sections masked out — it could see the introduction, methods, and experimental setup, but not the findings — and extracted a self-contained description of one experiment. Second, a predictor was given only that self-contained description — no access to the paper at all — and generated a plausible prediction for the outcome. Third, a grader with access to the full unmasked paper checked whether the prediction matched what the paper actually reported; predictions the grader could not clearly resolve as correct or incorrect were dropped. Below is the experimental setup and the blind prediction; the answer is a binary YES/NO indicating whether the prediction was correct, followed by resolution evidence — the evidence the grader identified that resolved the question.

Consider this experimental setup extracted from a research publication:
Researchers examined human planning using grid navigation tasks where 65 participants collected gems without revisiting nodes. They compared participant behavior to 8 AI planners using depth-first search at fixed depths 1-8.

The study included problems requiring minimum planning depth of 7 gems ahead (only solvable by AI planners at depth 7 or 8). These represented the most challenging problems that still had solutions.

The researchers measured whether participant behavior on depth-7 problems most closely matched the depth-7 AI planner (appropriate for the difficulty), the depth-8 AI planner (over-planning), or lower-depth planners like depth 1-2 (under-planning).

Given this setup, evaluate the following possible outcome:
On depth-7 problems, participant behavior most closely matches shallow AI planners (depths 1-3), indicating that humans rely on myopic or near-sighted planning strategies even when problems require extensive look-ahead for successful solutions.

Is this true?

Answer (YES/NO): YES